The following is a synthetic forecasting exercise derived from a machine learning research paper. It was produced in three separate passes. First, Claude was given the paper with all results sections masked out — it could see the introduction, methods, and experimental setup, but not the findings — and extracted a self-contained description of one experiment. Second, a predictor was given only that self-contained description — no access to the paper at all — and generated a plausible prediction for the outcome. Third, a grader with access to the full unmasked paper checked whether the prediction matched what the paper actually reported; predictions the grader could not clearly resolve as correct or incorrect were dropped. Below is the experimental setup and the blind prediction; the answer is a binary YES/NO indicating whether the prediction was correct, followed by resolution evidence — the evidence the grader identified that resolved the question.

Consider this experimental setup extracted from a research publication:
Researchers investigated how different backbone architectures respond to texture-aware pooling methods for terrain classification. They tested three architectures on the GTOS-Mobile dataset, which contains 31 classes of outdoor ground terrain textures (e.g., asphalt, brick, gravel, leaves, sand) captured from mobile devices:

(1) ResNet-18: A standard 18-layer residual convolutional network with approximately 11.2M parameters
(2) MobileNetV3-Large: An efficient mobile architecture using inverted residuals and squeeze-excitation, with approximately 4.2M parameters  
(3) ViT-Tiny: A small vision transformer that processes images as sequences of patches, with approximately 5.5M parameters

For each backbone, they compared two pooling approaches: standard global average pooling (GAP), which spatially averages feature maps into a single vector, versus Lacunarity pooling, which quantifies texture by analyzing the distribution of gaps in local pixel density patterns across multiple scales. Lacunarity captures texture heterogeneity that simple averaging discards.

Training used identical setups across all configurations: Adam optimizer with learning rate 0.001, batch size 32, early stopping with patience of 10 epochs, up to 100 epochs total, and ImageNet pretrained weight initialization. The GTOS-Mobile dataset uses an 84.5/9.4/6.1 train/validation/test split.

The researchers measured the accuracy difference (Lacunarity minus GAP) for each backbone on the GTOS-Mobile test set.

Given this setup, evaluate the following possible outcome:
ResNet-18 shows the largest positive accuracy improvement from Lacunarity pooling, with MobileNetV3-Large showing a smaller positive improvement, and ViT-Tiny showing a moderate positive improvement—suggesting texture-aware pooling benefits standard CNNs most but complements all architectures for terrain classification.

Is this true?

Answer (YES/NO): NO